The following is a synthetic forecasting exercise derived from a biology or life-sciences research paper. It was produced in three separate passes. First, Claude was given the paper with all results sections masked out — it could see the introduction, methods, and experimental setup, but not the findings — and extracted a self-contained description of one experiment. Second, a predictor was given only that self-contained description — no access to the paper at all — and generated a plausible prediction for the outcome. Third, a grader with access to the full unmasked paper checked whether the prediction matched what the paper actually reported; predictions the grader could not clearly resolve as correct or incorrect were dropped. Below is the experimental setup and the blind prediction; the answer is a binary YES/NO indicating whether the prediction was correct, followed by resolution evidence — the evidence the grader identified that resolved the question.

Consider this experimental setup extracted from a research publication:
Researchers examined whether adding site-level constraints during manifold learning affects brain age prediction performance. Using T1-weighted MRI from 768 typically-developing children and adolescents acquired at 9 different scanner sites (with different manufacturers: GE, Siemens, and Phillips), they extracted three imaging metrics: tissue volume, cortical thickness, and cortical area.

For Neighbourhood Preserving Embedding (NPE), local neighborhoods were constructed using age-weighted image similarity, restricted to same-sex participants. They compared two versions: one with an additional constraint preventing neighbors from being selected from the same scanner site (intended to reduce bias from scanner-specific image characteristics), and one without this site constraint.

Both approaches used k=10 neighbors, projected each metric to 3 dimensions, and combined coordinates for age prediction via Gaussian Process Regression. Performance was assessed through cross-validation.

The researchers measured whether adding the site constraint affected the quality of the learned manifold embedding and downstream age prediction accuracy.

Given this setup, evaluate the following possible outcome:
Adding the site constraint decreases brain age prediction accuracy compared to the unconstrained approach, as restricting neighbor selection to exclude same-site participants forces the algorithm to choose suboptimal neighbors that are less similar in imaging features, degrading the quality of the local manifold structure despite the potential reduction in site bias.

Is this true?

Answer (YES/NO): YES